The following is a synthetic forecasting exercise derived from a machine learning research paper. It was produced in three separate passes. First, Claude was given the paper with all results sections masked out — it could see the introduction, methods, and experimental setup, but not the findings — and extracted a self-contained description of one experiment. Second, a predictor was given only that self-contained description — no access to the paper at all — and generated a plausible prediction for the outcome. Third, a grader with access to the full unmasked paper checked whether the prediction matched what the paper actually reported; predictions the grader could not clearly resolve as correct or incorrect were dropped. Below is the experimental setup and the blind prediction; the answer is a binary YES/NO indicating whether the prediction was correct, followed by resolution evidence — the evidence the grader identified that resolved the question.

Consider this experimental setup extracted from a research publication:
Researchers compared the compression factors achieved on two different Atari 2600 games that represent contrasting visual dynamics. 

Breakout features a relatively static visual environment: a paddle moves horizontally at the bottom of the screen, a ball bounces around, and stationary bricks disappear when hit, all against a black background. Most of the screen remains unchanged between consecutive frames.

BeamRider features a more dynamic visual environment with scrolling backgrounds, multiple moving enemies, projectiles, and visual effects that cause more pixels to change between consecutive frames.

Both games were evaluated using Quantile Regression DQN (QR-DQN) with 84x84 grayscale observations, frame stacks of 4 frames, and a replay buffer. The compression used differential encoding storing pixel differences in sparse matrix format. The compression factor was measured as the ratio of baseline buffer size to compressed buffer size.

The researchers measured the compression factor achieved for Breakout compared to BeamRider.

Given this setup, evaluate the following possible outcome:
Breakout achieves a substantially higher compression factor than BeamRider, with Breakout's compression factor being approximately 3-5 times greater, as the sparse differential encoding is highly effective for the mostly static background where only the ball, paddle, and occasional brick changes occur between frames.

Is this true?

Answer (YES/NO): NO